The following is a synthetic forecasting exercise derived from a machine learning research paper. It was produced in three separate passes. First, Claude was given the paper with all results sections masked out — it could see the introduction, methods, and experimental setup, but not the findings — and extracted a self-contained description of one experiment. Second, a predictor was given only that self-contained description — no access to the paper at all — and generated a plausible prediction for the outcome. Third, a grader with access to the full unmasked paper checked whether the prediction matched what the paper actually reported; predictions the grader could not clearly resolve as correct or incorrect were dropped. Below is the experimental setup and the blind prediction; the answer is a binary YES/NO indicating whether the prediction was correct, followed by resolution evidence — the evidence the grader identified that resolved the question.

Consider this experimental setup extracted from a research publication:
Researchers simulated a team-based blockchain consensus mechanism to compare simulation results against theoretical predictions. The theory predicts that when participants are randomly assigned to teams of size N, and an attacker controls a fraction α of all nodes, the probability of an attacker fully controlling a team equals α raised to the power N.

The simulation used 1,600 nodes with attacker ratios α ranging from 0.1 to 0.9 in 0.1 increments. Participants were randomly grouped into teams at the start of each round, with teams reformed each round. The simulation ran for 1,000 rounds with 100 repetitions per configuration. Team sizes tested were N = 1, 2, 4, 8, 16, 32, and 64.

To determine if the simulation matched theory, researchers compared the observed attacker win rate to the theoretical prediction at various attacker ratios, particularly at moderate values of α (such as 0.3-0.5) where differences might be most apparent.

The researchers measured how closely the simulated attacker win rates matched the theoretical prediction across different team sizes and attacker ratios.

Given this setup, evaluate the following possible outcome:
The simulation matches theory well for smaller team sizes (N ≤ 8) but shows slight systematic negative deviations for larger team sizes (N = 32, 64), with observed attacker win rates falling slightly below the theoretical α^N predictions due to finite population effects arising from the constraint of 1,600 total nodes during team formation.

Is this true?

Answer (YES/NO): NO